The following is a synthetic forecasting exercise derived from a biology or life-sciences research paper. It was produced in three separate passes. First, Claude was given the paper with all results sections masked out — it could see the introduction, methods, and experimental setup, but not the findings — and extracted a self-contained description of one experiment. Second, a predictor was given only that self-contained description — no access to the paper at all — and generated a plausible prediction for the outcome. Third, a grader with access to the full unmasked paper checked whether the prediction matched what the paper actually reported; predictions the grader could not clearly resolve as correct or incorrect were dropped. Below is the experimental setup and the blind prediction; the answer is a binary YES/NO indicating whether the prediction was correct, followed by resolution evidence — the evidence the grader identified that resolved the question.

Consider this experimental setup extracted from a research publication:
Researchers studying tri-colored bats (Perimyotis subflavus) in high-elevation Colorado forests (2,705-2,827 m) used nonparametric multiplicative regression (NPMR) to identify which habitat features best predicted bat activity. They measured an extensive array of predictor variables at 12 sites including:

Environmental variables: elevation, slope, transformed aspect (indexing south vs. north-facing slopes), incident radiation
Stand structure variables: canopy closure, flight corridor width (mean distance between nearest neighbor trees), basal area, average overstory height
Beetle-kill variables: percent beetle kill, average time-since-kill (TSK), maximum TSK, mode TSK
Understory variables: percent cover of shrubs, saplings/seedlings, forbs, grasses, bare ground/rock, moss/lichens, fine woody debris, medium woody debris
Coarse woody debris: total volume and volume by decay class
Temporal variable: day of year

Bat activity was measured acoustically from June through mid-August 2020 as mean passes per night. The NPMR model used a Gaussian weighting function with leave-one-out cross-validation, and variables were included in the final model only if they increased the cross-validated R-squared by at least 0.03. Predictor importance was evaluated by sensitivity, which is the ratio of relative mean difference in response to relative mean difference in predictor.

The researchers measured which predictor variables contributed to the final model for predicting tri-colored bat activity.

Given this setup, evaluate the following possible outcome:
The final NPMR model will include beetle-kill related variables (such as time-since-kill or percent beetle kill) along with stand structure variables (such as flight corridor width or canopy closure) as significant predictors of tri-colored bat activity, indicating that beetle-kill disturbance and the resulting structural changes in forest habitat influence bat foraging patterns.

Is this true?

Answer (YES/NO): NO